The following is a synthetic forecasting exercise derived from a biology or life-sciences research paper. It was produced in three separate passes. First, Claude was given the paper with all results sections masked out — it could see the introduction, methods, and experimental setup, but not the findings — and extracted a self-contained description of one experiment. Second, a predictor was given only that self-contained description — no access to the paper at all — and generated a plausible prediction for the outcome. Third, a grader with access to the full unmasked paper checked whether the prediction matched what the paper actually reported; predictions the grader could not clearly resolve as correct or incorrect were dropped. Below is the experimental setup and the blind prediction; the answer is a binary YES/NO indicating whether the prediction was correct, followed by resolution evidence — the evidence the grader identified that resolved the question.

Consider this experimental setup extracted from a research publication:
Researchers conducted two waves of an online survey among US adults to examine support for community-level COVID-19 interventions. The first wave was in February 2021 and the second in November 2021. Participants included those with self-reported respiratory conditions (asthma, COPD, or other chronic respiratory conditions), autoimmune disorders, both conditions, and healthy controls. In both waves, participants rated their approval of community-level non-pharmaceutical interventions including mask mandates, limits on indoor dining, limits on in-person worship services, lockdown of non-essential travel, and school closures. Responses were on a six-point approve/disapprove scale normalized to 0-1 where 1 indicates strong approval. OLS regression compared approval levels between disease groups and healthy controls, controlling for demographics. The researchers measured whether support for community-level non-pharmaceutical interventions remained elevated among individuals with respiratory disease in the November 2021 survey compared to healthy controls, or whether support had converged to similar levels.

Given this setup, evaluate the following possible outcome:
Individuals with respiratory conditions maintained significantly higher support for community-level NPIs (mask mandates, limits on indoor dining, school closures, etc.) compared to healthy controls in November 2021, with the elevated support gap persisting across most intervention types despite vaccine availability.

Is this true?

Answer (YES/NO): NO